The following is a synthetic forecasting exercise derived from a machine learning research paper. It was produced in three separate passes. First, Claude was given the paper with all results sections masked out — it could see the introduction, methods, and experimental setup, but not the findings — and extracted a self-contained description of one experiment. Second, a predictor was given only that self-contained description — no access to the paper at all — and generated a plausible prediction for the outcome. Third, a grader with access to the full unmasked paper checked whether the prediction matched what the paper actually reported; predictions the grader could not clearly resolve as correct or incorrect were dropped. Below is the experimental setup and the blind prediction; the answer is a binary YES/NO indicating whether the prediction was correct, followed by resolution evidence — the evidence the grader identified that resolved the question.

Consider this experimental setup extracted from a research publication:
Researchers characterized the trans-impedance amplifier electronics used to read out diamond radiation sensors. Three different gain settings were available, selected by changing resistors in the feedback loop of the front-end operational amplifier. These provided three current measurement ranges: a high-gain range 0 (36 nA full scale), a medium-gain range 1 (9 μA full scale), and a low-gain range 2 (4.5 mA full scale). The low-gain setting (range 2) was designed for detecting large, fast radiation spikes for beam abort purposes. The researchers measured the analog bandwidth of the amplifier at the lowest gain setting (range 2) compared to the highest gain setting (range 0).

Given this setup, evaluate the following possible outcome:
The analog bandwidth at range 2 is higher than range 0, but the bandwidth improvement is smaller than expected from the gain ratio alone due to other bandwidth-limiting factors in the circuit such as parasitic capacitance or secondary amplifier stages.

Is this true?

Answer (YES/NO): NO